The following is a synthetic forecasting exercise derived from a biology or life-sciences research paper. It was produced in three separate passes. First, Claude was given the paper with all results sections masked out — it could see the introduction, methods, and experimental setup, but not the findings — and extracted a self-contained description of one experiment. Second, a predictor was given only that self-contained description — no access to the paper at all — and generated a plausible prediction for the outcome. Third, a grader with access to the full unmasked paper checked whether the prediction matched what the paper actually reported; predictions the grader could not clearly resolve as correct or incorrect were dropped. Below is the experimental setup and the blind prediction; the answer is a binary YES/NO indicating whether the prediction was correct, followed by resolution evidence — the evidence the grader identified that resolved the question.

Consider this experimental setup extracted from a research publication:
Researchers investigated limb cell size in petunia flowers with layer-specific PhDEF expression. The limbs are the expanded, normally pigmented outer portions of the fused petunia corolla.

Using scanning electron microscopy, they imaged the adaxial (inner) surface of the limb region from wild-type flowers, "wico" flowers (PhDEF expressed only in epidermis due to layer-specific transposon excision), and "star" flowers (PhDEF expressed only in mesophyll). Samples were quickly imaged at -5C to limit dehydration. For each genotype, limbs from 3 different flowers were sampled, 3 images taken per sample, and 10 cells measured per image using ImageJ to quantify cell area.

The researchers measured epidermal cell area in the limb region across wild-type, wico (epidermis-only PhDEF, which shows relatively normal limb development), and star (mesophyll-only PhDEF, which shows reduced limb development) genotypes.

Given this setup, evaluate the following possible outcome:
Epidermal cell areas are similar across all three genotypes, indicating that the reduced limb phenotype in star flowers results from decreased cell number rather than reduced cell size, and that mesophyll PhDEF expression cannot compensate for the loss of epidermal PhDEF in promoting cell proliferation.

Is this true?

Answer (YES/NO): NO